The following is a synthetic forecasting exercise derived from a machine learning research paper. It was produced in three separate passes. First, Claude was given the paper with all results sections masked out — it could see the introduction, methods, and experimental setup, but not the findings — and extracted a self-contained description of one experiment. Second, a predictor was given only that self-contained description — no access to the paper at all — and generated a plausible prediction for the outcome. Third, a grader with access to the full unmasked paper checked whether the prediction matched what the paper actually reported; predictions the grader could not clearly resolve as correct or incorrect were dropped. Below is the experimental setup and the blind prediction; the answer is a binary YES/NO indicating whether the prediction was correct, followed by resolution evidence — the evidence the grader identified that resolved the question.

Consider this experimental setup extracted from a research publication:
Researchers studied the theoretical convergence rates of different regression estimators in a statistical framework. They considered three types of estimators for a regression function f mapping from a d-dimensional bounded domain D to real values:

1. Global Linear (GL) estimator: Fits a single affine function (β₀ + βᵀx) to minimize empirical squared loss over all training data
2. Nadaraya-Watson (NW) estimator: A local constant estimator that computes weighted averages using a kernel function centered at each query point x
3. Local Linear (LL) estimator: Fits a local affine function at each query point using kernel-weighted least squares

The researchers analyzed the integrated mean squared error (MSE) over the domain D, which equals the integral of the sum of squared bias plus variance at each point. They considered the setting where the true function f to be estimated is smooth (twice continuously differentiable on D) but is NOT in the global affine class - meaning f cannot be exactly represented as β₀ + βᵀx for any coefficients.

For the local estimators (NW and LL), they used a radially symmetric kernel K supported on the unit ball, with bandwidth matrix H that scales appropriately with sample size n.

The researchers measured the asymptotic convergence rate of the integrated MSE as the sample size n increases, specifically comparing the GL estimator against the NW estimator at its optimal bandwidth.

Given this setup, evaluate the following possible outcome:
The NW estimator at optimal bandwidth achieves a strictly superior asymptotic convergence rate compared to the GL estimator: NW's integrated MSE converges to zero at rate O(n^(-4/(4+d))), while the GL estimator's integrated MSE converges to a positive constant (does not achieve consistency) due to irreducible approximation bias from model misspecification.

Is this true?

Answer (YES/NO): NO